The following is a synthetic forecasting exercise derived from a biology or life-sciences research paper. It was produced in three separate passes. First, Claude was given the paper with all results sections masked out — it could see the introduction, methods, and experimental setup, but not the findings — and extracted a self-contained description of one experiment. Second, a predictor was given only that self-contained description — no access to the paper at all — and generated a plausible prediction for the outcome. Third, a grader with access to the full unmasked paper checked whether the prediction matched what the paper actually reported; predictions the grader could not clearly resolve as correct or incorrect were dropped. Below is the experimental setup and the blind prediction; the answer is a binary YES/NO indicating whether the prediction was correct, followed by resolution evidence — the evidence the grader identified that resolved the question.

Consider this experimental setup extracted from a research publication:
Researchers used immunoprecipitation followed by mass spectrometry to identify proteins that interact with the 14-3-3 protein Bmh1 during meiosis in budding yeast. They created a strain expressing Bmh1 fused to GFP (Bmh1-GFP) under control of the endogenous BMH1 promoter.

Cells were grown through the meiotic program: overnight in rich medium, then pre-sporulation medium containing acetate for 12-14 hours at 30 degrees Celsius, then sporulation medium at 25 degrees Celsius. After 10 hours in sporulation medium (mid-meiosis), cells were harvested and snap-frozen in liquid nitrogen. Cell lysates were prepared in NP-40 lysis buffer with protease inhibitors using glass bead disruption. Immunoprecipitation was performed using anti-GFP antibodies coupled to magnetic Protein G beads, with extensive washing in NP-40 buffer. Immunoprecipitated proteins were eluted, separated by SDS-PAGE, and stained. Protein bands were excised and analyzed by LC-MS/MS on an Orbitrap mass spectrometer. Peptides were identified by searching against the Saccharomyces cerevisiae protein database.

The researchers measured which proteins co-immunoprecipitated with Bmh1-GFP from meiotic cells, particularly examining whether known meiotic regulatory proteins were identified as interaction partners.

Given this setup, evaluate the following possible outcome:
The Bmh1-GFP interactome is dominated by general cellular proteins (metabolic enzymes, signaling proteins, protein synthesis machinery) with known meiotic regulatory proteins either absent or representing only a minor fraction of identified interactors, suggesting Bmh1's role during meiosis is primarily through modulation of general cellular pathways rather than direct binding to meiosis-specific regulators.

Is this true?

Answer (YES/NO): NO